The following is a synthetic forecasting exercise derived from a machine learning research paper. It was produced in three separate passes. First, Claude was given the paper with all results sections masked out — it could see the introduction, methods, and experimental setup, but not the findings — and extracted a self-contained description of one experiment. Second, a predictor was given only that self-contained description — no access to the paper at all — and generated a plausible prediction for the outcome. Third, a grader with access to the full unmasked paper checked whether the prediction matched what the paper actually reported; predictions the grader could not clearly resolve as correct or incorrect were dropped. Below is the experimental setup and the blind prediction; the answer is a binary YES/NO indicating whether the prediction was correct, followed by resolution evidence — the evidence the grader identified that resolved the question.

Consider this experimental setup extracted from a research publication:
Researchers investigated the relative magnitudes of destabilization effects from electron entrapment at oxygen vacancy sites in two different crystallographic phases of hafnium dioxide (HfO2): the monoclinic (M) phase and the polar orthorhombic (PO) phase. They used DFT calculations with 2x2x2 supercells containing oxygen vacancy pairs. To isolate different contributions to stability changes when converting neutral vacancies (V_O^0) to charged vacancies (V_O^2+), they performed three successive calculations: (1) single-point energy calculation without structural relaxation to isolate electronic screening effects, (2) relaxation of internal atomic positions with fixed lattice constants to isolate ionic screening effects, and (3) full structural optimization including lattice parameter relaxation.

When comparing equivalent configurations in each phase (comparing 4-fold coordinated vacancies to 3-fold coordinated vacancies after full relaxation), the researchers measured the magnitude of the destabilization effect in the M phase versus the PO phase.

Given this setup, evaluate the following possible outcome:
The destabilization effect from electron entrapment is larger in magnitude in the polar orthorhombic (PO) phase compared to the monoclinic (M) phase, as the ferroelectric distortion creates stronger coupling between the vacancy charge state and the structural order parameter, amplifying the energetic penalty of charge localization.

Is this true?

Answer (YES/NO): NO